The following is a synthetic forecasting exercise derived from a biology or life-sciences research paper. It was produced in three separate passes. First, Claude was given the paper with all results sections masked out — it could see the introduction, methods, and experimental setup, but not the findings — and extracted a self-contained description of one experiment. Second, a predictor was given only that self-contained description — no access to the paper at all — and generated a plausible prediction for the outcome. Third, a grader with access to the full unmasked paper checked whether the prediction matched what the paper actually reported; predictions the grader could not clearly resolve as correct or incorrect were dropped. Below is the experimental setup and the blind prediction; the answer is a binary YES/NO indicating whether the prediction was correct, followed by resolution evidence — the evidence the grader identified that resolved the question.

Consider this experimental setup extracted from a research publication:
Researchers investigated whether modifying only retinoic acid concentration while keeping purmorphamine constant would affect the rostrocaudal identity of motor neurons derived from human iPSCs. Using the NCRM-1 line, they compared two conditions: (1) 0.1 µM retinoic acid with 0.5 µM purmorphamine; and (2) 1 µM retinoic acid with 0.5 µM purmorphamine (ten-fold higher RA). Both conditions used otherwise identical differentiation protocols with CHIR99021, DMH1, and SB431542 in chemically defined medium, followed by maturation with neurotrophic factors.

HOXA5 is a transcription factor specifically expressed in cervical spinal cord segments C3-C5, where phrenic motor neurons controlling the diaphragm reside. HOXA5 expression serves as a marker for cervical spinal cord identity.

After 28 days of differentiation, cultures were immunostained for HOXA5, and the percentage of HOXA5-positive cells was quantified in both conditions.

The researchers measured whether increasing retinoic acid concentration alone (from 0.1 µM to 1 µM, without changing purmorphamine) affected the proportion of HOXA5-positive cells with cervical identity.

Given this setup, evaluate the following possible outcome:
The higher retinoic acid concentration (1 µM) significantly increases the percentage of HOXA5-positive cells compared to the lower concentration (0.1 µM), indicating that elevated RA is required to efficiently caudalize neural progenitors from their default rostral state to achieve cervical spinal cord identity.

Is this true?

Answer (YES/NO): NO